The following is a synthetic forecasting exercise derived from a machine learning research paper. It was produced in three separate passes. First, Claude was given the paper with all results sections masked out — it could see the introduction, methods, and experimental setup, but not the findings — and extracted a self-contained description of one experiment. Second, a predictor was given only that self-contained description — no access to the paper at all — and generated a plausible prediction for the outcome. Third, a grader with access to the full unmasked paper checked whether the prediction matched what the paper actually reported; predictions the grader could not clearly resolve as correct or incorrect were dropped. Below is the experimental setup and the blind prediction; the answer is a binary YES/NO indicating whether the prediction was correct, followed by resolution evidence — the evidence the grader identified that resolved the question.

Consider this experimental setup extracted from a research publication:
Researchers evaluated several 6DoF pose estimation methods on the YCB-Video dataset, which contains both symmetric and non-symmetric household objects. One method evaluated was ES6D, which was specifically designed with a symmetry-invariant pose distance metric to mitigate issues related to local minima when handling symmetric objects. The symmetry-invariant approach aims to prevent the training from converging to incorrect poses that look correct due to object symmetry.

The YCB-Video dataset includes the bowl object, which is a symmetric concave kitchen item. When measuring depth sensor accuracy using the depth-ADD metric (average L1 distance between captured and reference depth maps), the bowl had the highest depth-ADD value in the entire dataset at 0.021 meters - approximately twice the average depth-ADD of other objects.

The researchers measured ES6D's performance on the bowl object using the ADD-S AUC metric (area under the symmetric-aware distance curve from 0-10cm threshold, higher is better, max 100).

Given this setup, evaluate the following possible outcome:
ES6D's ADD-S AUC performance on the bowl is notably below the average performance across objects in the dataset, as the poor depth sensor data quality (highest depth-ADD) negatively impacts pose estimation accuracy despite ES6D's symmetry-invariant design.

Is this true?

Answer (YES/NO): YES